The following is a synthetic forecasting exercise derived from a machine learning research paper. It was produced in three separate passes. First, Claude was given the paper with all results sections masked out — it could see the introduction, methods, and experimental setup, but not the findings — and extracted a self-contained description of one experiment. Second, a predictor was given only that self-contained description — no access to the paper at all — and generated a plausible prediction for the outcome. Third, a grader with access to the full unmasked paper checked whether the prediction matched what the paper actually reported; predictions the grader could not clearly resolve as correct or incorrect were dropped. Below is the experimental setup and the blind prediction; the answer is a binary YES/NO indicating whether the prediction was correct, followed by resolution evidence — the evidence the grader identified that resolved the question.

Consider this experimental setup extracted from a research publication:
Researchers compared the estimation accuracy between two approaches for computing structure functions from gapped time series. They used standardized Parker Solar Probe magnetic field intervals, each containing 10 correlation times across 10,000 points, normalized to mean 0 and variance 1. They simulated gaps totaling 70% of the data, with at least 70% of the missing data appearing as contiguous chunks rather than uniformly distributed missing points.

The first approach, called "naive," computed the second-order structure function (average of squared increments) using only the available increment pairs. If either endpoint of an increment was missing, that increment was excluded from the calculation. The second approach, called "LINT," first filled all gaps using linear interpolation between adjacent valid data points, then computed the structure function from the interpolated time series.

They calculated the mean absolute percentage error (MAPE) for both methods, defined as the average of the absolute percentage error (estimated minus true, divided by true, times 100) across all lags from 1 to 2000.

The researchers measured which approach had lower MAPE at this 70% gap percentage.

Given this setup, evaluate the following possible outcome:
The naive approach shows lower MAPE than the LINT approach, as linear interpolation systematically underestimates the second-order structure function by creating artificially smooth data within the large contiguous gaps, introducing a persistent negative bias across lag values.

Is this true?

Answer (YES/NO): YES